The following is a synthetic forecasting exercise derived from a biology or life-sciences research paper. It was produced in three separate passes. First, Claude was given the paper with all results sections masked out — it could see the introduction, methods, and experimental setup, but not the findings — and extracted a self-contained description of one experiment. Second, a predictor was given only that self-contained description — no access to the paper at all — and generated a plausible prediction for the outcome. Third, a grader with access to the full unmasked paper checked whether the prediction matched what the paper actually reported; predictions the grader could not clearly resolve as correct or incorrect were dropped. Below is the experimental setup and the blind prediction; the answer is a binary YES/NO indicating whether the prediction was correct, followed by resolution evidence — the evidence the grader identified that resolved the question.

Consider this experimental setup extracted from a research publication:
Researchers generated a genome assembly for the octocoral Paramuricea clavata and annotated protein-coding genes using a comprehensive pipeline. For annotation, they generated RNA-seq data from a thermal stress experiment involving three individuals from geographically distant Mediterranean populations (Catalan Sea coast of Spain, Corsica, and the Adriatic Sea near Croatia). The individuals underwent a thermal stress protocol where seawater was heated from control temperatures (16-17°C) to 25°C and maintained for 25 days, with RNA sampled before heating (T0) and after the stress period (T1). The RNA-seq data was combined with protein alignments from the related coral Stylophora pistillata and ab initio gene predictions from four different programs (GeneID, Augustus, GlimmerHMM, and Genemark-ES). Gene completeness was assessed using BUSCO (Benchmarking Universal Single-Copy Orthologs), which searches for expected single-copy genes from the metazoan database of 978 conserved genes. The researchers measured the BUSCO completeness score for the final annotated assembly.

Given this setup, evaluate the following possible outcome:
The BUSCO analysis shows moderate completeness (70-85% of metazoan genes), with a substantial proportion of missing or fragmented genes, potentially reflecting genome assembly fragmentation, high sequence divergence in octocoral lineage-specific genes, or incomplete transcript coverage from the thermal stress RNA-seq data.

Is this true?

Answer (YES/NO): YES